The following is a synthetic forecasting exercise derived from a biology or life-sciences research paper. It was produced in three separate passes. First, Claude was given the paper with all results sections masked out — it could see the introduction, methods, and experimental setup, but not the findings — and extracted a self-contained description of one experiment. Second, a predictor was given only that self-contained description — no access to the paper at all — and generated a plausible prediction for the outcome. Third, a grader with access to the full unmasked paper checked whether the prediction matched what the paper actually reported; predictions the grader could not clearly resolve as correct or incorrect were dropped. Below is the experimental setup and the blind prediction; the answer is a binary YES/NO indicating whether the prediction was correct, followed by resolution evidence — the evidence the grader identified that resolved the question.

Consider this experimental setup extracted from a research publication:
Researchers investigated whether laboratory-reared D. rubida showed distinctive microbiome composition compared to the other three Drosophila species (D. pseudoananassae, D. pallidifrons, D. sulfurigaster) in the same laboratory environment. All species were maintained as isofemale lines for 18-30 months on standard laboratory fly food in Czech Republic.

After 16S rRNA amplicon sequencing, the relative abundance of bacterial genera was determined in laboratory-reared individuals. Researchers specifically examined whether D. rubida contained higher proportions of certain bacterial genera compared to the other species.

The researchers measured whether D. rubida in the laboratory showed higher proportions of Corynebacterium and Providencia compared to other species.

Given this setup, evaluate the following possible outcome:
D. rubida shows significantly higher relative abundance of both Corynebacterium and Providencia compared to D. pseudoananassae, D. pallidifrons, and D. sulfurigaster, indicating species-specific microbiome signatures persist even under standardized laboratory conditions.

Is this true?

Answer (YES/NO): YES